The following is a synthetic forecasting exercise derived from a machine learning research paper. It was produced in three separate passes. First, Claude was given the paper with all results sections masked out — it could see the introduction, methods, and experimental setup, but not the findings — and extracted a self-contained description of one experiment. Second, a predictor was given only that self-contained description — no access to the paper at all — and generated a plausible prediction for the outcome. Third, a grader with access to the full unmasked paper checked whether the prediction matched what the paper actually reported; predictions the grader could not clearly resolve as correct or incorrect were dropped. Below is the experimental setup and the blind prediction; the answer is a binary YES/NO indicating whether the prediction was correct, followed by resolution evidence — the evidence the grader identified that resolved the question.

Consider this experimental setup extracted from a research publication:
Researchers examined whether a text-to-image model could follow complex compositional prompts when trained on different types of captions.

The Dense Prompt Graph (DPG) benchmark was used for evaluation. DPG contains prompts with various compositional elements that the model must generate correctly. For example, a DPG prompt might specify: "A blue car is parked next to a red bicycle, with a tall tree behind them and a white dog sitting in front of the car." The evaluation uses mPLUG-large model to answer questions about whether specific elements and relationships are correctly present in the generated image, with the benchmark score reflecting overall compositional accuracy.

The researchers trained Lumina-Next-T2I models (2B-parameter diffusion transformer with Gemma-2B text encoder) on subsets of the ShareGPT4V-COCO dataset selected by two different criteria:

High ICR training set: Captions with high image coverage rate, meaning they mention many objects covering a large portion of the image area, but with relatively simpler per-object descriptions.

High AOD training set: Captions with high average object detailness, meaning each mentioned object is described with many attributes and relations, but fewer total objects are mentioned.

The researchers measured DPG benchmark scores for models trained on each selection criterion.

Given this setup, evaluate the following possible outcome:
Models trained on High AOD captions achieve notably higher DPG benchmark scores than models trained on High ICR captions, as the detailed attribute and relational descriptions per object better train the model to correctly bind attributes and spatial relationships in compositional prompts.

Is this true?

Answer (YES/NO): NO